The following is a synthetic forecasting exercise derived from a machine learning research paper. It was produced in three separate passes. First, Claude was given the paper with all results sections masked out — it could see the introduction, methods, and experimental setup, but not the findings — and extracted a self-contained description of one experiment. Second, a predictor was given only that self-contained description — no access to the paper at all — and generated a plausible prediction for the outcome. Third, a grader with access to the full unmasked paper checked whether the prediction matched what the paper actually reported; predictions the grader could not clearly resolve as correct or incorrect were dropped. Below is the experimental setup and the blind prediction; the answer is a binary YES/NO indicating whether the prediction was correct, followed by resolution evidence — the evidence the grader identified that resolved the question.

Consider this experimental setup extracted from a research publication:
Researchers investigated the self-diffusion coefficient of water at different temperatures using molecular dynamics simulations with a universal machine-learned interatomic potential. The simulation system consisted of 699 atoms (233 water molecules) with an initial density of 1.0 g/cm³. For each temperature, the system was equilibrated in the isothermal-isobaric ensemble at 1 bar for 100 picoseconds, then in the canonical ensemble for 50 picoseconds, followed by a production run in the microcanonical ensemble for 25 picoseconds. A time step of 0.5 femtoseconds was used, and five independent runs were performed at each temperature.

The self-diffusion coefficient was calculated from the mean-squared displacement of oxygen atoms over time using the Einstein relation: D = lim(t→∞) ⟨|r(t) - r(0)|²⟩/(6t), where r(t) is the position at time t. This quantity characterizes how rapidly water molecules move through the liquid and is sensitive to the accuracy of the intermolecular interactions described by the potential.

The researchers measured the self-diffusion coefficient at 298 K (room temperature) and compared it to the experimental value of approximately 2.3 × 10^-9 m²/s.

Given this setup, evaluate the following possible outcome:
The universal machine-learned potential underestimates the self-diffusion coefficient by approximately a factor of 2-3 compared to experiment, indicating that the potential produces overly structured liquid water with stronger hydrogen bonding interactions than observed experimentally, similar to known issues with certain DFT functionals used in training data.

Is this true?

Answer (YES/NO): NO